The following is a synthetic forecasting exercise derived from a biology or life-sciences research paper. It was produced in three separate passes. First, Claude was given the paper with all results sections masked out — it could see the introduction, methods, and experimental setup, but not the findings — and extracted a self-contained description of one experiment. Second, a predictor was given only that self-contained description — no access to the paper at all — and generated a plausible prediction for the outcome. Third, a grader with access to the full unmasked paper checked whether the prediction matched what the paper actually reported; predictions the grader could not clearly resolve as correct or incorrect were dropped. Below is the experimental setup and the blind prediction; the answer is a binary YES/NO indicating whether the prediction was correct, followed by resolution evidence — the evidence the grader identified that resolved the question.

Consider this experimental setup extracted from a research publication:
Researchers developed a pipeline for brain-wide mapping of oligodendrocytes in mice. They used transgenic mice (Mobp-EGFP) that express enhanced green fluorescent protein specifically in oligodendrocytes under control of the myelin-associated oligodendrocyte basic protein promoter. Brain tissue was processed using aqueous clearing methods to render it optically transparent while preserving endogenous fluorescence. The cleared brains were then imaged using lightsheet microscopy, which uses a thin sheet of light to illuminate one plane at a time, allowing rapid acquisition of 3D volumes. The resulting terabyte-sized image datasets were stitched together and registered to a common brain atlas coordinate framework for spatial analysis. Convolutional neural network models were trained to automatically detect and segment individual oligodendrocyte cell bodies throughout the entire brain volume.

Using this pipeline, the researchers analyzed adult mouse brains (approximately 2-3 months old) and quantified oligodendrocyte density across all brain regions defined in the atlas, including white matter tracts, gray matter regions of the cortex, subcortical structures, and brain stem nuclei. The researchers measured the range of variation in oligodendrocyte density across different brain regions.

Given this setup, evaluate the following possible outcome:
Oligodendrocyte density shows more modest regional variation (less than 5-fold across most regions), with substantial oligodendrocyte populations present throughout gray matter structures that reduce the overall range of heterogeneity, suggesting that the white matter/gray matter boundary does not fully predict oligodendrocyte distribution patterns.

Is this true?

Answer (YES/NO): NO